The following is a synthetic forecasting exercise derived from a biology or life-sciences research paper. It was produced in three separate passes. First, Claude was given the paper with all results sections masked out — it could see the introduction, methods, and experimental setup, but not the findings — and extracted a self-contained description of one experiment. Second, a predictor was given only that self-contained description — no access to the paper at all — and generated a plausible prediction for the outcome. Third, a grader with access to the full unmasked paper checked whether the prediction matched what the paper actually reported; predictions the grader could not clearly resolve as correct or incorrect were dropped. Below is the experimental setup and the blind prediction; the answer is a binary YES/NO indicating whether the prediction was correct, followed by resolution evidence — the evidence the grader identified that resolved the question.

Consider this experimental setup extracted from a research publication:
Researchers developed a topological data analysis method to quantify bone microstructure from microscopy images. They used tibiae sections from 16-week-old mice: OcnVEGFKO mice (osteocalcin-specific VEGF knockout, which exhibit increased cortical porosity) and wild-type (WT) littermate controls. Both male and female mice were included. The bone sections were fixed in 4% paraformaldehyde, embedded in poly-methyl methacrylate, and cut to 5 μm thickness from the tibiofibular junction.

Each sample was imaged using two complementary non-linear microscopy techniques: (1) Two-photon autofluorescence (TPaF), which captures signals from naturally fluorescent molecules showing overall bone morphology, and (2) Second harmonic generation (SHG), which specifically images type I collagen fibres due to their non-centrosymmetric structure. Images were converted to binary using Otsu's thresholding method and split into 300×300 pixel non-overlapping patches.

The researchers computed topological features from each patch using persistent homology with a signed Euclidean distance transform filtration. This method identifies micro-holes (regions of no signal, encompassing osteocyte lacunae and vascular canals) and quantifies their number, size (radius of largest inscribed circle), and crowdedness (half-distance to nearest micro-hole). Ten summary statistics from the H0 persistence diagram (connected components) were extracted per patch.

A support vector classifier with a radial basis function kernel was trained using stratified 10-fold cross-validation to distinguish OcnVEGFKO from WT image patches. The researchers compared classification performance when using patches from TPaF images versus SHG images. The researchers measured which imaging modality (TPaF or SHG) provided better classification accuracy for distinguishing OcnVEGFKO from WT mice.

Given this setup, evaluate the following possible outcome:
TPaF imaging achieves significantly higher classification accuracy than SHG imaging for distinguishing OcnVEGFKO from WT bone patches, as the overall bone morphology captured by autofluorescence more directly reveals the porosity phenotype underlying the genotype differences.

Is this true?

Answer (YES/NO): NO